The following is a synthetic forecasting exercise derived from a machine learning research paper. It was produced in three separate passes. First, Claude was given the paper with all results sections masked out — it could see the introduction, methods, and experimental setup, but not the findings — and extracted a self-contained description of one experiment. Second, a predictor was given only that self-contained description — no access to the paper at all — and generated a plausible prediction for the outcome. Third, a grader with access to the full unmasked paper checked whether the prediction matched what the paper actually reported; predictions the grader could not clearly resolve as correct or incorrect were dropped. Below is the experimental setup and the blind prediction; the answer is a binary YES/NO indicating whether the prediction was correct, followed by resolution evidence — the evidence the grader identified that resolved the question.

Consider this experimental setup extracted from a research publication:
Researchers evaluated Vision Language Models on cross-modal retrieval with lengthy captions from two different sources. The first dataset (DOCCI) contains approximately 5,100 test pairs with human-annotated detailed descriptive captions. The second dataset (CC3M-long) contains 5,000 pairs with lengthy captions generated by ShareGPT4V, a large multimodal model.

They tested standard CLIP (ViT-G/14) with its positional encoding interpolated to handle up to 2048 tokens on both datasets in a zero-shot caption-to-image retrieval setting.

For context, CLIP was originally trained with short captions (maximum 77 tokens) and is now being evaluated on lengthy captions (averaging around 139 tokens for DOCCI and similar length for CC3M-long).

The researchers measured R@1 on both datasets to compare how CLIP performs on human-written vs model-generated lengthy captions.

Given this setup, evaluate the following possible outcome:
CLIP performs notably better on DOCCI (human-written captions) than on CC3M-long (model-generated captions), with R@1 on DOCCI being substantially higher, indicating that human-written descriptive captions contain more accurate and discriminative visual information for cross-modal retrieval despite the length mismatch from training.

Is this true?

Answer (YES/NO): YES